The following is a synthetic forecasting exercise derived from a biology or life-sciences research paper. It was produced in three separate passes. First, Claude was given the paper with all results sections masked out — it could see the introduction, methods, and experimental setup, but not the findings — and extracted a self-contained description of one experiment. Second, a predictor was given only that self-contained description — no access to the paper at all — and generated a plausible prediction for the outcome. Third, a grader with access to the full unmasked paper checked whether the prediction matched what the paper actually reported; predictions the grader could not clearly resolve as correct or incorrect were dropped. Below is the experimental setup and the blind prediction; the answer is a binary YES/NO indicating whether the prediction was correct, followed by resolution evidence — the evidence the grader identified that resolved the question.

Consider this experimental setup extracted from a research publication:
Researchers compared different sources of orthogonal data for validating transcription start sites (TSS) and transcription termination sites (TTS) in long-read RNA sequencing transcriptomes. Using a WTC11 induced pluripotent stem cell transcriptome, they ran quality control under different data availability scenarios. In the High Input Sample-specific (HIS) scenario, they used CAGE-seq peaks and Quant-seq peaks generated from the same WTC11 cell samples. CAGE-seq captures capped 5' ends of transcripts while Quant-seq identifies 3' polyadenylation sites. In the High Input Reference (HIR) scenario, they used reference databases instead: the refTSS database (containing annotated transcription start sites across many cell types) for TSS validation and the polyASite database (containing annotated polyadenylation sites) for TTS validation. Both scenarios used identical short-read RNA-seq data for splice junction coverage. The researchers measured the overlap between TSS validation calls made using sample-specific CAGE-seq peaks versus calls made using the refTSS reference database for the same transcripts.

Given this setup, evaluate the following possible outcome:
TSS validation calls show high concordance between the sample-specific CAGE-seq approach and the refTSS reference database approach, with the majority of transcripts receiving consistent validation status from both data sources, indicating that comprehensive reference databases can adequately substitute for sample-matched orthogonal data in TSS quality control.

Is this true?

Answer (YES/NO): NO